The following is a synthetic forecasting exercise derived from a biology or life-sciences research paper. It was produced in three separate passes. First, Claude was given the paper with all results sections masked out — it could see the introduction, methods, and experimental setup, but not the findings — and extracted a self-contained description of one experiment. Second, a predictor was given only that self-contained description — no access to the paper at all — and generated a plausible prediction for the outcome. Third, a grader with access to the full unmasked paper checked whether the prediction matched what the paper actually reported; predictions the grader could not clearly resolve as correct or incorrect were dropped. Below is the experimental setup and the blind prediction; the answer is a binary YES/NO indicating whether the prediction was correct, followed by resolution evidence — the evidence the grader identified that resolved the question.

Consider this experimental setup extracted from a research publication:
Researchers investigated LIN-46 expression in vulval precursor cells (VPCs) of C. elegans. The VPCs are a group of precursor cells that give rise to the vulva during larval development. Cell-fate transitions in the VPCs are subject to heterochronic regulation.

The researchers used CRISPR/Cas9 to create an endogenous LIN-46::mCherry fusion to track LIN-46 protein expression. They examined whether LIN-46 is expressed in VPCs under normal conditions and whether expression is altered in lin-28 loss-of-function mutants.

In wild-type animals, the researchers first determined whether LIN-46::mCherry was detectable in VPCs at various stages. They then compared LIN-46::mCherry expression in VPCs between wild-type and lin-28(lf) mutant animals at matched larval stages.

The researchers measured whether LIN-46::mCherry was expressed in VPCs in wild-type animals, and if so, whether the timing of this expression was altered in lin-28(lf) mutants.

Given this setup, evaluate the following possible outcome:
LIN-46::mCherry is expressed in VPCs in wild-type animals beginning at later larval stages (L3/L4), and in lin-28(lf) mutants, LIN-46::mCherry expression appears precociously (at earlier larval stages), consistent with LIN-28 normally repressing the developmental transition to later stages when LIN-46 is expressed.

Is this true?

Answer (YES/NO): YES